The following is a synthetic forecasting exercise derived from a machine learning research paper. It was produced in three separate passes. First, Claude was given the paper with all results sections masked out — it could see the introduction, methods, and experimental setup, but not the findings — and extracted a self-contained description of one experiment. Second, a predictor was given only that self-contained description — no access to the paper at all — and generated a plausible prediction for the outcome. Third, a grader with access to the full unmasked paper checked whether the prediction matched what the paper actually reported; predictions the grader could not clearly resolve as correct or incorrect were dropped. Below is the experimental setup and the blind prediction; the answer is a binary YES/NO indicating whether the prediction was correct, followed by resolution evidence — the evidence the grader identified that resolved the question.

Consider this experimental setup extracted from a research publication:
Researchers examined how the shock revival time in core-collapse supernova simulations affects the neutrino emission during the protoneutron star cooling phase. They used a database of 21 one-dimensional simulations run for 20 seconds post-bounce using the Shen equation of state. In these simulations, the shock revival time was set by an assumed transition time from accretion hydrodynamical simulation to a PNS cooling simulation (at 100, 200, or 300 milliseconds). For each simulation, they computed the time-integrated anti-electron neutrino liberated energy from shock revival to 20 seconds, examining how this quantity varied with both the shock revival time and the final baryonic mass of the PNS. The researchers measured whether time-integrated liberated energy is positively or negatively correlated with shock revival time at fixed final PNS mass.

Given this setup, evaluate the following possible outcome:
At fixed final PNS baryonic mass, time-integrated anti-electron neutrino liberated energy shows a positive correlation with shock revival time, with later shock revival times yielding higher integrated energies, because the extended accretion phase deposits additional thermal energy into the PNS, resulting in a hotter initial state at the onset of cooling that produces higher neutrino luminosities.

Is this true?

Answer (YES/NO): NO